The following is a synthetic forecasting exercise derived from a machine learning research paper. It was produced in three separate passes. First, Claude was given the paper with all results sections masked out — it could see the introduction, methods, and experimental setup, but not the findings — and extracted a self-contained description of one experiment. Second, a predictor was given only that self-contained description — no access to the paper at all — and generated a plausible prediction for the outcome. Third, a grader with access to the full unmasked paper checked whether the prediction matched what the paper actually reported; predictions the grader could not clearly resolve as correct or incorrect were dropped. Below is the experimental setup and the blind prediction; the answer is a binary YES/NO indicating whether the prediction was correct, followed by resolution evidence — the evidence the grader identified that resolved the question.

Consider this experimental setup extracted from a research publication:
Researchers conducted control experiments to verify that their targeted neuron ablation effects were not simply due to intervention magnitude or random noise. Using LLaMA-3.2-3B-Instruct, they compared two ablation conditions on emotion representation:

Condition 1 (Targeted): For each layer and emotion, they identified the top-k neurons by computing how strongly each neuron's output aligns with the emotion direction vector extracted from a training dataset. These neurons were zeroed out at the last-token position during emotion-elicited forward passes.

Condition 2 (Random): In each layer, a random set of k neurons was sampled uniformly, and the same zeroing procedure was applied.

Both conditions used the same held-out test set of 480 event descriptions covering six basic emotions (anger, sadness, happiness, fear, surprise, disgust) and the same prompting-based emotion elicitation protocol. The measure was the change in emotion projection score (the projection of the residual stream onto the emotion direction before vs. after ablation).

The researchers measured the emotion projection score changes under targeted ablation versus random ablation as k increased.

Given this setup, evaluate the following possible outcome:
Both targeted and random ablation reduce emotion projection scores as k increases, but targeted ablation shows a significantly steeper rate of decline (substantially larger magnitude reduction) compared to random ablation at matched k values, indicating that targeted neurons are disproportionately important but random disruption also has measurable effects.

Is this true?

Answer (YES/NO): NO